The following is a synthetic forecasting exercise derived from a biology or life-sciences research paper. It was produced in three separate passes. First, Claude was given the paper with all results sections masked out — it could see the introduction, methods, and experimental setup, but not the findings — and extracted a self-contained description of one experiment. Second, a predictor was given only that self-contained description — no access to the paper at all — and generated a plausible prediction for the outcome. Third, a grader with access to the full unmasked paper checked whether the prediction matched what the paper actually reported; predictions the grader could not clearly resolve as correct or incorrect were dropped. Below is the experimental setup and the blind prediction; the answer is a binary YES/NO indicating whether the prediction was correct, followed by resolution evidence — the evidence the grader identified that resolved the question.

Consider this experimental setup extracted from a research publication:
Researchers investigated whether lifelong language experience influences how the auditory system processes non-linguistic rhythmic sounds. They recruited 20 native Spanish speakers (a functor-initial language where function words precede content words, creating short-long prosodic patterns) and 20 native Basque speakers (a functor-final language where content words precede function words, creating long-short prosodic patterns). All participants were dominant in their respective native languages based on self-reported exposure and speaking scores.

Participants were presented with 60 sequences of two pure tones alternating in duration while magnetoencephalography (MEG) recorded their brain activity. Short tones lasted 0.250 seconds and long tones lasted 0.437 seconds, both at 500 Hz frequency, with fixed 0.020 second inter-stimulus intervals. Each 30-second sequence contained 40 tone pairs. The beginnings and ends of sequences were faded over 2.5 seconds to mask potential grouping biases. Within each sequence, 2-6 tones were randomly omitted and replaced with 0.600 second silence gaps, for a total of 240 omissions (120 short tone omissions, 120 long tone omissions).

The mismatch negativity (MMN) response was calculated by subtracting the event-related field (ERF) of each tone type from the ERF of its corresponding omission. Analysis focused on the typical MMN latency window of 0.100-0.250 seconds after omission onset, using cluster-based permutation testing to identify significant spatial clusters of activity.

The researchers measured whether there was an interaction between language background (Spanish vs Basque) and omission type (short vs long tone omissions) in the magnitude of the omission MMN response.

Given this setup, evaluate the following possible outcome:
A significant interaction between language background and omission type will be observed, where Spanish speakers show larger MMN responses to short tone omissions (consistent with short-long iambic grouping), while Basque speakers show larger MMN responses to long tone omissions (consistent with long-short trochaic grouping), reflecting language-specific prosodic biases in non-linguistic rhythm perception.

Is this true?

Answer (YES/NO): YES